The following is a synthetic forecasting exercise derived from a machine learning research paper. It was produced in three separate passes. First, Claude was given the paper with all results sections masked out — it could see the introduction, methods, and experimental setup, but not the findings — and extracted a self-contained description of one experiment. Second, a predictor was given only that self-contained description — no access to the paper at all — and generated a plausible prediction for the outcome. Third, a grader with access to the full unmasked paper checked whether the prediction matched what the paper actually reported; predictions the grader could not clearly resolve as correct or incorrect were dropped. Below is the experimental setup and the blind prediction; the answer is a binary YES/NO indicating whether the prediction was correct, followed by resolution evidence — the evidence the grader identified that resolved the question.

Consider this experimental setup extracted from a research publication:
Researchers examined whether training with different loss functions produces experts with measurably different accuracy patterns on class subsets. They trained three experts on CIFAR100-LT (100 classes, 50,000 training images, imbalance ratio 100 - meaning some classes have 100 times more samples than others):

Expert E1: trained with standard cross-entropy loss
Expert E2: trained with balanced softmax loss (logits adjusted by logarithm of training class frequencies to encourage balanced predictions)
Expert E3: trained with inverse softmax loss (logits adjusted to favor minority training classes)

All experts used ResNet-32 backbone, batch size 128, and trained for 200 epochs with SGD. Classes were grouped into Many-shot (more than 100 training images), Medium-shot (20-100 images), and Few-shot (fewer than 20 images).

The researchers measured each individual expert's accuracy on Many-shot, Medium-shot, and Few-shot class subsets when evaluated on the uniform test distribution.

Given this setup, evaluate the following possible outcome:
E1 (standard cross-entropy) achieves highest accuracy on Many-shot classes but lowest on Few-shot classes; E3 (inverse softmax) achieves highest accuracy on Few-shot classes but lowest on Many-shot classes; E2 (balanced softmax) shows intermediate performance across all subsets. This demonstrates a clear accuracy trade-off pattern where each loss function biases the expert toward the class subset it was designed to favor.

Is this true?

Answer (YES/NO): NO